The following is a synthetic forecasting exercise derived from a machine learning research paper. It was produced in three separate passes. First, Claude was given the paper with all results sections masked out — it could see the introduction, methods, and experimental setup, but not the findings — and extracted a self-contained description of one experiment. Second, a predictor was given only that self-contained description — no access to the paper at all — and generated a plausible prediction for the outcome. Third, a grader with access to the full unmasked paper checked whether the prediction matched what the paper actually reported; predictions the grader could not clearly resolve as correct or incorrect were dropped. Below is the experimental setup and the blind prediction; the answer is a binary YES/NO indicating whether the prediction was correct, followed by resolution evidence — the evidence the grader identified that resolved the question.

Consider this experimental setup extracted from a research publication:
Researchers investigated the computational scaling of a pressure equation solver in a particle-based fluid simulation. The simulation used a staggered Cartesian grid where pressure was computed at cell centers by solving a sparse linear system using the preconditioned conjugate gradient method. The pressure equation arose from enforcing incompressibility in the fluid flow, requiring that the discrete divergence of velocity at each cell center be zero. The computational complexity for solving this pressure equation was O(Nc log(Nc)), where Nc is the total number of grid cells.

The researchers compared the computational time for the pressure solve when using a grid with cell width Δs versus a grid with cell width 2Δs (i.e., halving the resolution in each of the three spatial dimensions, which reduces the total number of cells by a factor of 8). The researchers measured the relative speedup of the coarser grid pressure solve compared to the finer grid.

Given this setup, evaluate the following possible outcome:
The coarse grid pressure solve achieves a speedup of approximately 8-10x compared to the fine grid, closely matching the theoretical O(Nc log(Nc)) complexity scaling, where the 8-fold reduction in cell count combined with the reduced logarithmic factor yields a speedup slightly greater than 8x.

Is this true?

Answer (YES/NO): YES